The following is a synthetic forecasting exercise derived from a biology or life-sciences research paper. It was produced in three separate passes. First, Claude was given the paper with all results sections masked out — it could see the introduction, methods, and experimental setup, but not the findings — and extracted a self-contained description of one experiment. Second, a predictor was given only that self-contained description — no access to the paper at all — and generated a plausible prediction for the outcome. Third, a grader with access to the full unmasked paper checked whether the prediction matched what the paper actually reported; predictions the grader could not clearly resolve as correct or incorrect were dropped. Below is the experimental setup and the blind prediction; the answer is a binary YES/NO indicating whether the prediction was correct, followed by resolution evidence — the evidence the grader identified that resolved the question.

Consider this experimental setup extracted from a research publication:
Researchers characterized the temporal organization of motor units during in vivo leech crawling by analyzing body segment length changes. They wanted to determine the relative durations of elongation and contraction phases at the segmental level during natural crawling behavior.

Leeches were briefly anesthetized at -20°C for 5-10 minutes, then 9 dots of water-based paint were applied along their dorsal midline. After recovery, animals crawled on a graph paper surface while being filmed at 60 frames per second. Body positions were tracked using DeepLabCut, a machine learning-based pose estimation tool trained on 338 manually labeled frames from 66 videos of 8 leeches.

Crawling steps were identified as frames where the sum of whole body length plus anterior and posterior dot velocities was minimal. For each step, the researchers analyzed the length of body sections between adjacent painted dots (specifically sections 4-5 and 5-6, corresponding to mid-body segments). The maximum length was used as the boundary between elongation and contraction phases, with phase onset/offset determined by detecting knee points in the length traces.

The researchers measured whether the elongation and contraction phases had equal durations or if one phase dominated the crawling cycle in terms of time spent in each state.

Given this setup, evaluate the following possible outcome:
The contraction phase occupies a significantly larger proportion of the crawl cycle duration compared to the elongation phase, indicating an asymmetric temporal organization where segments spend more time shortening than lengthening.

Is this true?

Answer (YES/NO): NO